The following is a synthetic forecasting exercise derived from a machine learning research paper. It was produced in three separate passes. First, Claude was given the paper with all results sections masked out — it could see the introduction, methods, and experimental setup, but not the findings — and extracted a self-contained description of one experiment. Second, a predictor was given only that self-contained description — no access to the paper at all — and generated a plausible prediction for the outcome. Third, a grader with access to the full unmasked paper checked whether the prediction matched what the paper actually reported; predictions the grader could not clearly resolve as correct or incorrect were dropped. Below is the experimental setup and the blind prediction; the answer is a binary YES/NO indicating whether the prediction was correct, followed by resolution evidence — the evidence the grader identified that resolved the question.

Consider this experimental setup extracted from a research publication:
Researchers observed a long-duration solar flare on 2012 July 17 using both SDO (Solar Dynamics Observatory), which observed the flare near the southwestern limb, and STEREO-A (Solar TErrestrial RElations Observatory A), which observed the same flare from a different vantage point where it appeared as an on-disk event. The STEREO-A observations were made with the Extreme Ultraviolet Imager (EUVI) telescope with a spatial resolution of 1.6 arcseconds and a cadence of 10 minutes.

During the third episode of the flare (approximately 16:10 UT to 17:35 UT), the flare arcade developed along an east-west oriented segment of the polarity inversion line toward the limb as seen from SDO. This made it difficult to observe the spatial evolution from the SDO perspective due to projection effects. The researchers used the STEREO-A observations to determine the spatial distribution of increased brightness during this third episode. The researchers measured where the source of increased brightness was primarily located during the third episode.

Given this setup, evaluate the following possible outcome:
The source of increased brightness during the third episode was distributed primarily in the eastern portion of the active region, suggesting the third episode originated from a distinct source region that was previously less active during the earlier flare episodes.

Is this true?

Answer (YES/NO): NO